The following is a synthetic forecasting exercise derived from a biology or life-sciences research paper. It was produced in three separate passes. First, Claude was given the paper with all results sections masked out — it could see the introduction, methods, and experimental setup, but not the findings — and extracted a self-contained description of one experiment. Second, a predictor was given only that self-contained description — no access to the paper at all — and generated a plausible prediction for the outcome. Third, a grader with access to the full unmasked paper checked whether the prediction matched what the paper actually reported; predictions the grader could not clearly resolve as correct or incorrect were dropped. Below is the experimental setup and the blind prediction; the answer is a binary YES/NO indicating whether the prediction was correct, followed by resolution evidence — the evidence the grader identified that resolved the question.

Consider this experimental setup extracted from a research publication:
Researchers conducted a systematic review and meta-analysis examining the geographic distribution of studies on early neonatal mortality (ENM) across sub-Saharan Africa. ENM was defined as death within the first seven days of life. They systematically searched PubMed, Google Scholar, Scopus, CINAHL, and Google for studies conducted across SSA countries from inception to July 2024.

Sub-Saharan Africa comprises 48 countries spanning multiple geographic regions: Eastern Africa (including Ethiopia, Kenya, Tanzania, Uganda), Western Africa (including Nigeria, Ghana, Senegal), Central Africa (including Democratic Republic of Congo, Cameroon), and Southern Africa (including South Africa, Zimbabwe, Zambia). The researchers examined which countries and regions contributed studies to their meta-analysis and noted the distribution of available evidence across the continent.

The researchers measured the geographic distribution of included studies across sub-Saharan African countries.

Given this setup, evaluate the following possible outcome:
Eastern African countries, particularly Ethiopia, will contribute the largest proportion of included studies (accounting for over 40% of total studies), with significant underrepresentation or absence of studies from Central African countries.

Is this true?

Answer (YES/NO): YES